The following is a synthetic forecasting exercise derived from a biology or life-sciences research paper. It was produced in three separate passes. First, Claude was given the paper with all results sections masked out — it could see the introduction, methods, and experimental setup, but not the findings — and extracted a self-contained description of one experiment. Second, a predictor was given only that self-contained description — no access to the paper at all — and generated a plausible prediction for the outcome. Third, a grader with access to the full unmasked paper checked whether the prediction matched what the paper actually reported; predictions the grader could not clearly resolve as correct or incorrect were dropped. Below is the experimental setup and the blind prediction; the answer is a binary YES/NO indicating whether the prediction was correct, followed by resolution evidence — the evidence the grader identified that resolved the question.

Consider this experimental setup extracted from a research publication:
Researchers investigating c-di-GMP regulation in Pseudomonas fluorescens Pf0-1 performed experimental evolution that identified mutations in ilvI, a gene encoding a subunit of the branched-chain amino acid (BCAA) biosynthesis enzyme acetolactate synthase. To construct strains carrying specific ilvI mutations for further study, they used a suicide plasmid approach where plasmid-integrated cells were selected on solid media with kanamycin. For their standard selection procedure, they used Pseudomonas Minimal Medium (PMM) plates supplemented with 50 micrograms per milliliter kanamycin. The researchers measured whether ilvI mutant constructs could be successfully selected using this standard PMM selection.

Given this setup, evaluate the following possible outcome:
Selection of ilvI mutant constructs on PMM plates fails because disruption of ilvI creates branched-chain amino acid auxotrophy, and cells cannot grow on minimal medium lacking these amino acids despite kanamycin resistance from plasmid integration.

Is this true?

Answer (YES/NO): YES